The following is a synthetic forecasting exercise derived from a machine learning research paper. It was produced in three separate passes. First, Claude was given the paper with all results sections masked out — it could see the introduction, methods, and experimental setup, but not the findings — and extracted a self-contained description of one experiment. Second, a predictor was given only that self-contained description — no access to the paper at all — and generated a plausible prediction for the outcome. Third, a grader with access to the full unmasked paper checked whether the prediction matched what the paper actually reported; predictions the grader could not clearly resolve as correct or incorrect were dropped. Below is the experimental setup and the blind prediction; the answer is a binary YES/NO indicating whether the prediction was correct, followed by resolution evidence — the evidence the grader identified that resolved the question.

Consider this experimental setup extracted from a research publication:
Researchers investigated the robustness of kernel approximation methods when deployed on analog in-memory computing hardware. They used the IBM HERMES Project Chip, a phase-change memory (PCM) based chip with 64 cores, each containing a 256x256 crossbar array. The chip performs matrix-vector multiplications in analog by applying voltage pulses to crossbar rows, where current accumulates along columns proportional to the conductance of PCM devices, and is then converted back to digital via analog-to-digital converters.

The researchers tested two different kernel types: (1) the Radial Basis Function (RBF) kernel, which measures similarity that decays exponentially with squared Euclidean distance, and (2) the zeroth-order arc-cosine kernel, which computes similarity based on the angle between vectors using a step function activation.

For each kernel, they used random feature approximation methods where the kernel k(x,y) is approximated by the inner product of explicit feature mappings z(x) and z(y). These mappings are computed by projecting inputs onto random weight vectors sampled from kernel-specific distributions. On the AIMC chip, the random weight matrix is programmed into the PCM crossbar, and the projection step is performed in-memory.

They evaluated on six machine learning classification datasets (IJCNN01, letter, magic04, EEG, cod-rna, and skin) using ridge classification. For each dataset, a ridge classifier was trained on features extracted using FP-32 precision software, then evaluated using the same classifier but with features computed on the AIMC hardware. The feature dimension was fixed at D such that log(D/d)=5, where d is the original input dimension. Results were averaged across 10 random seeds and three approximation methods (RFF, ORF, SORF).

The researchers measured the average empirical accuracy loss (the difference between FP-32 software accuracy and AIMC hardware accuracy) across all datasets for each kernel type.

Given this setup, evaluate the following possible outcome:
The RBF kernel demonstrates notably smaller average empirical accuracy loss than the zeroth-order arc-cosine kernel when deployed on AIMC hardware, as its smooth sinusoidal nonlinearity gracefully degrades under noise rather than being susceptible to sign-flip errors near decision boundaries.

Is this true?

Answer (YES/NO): YES